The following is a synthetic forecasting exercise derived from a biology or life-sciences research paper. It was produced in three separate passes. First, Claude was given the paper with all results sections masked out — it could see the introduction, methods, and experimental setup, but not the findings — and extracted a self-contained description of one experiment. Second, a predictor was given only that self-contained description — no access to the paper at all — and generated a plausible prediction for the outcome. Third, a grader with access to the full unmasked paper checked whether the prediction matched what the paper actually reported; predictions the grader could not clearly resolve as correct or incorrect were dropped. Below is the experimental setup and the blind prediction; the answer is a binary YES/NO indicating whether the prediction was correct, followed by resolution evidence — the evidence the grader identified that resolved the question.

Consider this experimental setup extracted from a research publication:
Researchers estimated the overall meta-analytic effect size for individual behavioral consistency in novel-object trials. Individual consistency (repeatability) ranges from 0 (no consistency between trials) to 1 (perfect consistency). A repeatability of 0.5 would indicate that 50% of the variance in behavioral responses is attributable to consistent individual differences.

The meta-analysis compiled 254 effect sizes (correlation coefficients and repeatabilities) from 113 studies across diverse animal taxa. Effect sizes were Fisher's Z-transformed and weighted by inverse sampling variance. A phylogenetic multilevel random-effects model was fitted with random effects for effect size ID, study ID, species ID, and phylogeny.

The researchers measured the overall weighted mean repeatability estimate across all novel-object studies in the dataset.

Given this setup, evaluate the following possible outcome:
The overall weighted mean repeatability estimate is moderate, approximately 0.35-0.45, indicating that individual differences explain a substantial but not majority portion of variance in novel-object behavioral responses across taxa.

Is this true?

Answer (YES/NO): NO